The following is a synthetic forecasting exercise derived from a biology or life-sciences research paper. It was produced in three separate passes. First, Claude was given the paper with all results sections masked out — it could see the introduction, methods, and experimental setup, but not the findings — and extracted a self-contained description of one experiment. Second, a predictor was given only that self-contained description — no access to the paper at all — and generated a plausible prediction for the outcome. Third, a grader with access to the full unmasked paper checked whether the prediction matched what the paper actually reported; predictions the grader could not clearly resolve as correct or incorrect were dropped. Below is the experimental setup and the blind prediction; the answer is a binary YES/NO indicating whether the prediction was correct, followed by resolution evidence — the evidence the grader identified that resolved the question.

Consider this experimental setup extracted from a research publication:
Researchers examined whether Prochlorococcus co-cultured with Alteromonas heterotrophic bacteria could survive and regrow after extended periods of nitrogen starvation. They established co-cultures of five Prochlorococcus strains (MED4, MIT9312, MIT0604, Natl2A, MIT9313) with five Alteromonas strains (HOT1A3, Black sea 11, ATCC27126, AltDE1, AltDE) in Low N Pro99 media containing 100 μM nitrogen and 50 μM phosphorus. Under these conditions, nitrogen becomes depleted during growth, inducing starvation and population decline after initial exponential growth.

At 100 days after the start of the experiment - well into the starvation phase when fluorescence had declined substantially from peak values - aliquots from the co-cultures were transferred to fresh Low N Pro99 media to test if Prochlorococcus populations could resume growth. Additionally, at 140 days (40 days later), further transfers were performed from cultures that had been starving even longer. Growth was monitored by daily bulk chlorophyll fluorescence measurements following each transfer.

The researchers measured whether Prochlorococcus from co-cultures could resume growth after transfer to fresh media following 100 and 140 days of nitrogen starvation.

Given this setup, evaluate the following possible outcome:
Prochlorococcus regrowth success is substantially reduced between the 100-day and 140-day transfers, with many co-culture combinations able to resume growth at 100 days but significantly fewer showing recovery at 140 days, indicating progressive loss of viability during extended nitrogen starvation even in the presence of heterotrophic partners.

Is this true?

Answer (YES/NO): NO